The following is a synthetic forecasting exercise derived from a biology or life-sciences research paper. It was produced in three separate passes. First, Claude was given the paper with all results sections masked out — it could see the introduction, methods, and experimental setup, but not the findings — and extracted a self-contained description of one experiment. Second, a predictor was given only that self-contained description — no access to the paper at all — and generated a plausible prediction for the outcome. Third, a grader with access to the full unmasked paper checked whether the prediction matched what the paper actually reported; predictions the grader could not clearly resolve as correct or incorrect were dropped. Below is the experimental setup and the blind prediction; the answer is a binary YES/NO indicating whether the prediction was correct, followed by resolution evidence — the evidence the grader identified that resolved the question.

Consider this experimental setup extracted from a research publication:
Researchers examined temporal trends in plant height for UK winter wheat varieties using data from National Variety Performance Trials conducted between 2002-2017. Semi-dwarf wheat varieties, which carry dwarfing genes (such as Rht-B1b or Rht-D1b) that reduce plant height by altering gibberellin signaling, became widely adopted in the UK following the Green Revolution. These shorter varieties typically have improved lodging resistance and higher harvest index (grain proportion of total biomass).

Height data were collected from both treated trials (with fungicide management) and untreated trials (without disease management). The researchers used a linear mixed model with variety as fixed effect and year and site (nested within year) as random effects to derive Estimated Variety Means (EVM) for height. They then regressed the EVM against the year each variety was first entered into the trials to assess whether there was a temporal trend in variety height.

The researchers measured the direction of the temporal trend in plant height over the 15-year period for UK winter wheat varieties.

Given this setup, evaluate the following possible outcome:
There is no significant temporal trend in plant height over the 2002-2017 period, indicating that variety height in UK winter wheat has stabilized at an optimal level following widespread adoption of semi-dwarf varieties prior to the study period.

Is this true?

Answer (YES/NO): YES